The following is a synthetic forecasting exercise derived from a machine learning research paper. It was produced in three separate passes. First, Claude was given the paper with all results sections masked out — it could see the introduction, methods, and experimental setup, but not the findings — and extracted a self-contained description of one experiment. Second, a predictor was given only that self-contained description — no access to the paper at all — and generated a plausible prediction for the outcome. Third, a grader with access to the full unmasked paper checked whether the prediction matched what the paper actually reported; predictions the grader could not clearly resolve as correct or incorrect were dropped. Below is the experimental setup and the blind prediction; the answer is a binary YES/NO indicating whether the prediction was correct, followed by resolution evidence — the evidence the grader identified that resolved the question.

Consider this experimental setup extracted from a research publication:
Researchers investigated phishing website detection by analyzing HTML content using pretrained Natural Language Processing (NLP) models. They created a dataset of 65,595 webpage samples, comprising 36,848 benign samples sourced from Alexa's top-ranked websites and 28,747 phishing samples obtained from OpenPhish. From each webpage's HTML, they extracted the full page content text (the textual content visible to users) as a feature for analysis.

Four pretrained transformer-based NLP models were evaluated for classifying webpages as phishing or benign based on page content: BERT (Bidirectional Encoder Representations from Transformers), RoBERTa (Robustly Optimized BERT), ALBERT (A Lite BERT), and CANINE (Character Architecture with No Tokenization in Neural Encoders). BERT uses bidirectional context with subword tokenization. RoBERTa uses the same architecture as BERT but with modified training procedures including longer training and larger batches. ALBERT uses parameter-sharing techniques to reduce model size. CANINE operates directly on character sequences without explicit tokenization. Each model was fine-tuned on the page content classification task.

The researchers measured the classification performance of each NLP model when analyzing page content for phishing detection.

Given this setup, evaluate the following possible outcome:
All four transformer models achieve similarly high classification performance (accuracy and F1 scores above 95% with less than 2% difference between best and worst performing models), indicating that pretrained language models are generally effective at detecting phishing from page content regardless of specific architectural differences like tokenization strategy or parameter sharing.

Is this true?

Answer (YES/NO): NO